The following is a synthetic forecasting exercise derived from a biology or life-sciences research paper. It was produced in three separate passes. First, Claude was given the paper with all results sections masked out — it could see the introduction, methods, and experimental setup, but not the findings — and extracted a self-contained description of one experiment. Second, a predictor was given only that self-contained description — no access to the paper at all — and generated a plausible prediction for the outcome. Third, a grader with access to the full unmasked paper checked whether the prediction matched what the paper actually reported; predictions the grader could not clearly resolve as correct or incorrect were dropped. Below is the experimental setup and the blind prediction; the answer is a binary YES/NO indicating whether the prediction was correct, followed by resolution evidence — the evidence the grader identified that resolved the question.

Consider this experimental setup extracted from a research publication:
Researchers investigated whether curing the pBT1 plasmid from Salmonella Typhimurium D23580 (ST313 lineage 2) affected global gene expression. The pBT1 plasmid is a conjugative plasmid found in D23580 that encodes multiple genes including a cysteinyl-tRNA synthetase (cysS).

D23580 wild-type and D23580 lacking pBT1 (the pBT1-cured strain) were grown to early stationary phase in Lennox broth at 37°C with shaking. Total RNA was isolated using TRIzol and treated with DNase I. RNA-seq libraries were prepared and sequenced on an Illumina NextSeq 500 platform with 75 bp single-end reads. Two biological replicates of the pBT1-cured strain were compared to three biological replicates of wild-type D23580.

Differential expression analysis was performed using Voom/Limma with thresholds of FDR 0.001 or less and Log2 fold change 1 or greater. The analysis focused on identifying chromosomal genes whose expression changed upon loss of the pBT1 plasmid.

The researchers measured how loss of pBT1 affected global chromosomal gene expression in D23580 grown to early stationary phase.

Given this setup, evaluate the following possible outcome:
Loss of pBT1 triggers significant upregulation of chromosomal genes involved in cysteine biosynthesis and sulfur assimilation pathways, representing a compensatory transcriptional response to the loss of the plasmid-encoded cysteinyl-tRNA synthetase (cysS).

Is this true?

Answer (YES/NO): NO